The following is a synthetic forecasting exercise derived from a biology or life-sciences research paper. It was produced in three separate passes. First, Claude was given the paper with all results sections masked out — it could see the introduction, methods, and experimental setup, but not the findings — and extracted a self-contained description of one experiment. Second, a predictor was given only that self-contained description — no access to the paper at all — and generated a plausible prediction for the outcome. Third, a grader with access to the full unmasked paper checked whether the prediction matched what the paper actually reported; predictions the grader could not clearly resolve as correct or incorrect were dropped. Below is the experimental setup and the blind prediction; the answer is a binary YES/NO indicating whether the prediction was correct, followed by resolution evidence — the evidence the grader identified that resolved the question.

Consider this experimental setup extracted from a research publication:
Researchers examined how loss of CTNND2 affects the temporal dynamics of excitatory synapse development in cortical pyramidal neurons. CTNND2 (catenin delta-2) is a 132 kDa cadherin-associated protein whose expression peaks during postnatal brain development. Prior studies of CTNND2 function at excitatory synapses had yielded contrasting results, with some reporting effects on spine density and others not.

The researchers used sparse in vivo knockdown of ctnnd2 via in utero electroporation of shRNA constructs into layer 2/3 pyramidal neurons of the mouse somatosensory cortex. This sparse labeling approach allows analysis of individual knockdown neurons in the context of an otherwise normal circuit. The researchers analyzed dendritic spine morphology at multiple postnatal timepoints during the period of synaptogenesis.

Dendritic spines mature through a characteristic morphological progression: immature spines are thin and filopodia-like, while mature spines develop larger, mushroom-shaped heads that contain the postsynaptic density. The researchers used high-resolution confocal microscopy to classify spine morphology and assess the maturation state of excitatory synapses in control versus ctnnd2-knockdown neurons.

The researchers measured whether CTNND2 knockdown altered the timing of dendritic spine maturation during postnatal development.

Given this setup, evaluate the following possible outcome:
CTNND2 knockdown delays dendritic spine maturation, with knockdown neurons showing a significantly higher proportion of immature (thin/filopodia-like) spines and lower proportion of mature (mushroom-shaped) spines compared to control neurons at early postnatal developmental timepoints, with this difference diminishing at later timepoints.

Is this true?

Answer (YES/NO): NO